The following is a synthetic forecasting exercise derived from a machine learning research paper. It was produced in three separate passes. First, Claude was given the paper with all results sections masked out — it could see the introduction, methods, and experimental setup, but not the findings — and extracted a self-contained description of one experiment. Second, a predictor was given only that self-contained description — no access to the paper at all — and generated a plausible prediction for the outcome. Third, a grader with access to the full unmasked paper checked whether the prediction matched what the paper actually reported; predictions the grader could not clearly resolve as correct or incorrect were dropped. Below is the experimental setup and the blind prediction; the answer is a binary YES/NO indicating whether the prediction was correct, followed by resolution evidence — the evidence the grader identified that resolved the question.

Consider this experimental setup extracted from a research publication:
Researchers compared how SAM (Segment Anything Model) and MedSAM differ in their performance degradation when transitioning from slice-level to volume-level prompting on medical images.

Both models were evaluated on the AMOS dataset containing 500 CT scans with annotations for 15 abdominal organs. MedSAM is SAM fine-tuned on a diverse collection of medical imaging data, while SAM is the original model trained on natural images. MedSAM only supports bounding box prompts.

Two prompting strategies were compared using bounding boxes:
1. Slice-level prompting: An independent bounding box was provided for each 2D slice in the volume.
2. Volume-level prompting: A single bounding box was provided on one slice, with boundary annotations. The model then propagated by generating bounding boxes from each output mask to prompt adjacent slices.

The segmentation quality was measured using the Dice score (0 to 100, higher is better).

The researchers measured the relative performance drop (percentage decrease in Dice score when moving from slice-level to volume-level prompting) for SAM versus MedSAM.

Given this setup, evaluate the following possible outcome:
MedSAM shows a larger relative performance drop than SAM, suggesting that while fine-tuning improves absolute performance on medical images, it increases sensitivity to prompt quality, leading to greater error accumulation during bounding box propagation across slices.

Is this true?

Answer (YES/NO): YES